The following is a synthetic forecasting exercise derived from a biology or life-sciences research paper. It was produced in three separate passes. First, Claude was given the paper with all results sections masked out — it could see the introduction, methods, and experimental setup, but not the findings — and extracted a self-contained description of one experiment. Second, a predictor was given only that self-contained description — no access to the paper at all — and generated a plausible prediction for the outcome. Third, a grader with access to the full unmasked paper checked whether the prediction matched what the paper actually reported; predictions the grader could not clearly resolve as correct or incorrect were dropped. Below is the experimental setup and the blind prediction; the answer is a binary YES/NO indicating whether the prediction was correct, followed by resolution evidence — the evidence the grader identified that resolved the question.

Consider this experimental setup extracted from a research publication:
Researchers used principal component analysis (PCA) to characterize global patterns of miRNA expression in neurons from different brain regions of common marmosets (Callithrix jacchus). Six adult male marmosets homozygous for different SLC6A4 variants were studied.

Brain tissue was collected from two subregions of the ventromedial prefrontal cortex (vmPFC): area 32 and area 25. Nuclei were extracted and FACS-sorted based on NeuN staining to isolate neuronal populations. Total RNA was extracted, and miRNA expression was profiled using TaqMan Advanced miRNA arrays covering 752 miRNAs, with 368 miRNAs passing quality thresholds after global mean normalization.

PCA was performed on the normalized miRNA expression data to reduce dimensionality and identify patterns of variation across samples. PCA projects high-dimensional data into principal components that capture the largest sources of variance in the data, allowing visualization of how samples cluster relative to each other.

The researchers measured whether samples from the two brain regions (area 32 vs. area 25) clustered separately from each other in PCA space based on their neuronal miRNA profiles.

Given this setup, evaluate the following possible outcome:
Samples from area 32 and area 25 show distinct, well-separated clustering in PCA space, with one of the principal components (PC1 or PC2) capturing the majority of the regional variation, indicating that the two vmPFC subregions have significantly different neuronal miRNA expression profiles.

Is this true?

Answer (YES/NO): NO